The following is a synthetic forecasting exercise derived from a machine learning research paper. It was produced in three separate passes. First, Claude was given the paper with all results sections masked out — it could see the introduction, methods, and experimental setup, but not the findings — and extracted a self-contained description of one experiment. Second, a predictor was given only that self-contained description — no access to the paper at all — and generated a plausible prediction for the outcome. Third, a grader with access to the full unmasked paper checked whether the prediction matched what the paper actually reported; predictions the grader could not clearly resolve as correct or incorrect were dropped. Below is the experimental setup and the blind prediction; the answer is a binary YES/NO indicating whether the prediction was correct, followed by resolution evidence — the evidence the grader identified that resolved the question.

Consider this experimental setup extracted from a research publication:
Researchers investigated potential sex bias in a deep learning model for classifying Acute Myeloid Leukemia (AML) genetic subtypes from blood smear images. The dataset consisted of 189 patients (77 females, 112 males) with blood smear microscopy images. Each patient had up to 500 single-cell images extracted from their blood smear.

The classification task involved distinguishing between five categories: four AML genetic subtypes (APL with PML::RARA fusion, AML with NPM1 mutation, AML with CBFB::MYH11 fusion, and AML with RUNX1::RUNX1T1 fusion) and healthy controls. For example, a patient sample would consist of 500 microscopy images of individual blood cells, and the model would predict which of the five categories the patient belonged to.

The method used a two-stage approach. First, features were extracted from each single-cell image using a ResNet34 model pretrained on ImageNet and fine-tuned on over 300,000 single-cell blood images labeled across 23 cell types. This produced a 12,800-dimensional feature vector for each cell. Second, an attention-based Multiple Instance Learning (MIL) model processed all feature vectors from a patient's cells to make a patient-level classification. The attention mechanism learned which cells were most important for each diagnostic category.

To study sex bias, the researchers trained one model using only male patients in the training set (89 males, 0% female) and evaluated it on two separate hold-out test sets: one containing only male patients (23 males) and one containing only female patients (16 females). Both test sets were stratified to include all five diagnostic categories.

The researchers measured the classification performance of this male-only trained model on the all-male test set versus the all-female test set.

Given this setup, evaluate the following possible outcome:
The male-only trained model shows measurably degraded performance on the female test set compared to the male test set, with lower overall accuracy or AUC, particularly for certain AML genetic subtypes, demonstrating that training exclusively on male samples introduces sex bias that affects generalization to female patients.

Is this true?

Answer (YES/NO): YES